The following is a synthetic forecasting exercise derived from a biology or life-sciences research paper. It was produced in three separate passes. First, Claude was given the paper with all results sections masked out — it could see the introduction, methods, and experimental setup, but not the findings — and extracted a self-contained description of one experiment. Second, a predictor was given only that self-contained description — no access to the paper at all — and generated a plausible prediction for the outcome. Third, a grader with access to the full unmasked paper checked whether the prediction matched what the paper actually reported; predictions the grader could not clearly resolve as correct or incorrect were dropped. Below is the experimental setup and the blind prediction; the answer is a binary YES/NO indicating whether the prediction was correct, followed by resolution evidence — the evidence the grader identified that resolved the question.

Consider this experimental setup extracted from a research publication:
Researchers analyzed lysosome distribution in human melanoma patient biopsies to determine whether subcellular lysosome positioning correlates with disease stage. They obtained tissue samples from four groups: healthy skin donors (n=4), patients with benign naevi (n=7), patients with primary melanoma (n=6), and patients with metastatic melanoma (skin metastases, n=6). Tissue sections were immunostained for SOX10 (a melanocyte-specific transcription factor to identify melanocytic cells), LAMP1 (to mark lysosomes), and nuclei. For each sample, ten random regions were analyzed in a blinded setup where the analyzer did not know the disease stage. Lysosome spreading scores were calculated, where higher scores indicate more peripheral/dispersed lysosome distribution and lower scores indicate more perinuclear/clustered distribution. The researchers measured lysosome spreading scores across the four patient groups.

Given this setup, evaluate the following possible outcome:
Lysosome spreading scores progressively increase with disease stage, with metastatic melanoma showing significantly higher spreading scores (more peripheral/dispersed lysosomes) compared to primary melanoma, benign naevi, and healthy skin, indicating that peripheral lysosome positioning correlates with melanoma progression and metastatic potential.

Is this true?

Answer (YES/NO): NO